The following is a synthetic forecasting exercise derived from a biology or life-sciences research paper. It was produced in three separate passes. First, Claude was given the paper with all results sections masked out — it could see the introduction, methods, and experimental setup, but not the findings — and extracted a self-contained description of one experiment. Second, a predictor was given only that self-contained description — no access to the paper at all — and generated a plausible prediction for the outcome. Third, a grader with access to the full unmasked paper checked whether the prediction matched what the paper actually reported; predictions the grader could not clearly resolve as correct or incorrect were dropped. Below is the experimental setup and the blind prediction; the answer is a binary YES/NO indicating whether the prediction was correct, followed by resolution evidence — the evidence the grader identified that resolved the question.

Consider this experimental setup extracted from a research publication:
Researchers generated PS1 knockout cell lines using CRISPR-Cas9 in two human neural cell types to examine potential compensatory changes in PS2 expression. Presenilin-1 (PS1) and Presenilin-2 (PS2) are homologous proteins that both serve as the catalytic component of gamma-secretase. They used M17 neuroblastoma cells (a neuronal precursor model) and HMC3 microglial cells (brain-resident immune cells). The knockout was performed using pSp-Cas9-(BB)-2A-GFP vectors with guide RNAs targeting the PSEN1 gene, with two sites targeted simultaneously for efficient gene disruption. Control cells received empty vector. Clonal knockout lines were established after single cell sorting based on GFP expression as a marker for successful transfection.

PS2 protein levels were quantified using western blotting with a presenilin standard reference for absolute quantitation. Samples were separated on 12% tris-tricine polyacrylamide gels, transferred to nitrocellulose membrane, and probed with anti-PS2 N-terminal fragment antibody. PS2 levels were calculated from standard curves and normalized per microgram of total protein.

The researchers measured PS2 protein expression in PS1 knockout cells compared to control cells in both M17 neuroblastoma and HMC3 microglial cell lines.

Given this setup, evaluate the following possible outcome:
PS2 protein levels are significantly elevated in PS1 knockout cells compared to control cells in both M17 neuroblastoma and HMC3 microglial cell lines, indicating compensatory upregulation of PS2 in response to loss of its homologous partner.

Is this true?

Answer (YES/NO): NO